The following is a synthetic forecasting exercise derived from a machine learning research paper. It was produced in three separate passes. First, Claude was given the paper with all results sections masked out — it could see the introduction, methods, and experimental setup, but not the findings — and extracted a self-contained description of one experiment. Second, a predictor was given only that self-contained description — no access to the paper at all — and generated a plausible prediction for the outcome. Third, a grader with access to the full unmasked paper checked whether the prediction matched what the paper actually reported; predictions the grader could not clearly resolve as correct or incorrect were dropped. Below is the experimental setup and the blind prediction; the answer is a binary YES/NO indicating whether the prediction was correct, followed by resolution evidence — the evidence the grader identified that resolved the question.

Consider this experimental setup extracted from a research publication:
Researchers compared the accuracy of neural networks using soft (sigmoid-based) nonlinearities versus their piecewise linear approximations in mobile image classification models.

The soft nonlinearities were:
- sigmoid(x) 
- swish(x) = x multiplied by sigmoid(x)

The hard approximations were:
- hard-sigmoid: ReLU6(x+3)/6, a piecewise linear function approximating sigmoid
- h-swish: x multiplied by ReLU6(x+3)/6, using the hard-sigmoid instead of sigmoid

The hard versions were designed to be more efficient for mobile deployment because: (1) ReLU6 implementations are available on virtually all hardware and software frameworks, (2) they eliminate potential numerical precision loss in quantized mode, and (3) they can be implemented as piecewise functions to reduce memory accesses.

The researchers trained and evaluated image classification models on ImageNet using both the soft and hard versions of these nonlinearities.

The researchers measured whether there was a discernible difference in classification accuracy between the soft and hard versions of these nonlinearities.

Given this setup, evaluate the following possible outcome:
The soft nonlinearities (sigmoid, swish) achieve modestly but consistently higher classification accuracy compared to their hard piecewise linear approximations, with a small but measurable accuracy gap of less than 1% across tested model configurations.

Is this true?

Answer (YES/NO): NO